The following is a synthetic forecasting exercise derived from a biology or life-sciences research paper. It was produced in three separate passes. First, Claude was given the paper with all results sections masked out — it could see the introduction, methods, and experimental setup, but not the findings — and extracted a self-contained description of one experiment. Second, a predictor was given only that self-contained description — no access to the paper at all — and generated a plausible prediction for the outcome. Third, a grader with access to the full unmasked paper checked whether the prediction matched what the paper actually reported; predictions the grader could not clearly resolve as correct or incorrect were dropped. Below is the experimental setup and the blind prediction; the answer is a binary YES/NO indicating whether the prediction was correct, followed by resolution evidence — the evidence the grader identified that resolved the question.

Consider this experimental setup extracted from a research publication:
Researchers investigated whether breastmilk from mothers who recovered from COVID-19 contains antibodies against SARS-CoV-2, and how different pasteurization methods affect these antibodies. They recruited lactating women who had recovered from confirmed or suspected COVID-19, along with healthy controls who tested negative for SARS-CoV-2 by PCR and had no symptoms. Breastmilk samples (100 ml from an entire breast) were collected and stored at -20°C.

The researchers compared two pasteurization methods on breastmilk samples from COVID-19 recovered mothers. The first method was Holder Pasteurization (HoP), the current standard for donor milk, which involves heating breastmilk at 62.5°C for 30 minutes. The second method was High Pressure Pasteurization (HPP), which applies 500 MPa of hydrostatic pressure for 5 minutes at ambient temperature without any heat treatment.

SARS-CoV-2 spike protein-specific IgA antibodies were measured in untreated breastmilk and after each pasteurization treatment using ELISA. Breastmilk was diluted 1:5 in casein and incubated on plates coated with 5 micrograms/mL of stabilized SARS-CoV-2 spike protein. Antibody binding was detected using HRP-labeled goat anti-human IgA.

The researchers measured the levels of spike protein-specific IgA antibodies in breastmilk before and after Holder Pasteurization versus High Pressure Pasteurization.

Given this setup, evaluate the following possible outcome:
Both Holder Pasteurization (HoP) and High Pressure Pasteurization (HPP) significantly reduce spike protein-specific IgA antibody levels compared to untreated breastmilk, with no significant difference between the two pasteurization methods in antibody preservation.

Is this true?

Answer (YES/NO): NO